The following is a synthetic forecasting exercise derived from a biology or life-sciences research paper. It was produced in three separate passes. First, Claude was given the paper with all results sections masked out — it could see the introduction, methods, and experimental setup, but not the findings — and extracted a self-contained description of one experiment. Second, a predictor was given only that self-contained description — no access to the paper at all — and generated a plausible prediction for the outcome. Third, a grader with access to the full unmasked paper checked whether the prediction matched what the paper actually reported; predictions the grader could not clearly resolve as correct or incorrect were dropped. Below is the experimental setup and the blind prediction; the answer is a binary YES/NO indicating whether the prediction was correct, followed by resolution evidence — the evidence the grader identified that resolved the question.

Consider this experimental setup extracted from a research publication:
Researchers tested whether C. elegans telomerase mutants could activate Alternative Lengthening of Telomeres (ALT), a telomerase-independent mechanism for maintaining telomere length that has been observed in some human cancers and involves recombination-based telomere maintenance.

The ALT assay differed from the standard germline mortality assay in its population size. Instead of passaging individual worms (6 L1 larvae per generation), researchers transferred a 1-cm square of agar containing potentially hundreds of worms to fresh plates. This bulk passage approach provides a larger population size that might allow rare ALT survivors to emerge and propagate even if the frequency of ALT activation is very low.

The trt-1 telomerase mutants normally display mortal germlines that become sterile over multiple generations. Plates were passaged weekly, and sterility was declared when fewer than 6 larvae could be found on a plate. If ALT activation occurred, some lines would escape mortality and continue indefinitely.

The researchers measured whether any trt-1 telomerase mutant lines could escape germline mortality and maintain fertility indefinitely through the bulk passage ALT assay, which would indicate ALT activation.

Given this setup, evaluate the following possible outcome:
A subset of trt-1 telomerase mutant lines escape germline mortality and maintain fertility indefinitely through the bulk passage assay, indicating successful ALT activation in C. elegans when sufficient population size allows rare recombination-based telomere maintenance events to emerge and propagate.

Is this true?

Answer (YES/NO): YES